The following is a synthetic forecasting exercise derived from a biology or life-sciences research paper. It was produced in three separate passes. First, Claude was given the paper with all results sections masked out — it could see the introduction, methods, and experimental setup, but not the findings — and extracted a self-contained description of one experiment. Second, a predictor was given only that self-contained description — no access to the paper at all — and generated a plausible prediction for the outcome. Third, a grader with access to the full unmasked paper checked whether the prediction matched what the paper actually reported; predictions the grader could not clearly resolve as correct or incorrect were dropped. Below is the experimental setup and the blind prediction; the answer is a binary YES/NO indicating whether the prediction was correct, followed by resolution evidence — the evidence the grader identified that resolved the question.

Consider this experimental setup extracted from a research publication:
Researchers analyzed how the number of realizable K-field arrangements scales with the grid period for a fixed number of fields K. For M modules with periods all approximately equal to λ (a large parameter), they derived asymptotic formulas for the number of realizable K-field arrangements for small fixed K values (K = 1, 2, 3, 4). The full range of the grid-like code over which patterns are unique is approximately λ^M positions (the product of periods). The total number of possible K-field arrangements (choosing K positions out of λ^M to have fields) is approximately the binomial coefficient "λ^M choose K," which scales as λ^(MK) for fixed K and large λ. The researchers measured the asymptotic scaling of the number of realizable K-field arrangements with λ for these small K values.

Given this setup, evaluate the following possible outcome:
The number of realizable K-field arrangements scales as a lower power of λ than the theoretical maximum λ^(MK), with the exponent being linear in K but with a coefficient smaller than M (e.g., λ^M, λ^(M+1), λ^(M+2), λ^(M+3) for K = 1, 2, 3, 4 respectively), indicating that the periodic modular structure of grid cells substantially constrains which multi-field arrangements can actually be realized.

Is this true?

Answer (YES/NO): YES